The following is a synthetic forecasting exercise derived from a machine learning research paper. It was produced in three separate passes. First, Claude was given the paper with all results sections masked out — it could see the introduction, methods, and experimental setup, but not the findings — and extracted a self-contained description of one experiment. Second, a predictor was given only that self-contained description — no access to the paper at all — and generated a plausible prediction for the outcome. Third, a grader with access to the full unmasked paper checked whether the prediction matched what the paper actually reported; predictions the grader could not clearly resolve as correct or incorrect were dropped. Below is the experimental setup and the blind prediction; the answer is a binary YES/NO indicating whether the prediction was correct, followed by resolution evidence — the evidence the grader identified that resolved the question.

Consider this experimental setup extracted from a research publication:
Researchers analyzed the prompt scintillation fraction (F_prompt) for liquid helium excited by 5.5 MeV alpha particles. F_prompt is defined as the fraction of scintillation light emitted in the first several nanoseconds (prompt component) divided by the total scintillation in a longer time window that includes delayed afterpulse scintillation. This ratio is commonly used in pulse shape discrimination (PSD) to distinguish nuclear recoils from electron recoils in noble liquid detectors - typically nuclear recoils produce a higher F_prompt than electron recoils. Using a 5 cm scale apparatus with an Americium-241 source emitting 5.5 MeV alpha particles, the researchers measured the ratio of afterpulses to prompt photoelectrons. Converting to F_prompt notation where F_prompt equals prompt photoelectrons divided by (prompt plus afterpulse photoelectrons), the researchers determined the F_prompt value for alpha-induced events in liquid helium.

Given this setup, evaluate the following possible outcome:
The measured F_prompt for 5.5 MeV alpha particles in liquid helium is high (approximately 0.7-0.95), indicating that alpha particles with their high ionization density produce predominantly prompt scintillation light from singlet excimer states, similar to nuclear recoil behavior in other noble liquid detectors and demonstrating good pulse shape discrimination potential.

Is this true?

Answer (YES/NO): YES